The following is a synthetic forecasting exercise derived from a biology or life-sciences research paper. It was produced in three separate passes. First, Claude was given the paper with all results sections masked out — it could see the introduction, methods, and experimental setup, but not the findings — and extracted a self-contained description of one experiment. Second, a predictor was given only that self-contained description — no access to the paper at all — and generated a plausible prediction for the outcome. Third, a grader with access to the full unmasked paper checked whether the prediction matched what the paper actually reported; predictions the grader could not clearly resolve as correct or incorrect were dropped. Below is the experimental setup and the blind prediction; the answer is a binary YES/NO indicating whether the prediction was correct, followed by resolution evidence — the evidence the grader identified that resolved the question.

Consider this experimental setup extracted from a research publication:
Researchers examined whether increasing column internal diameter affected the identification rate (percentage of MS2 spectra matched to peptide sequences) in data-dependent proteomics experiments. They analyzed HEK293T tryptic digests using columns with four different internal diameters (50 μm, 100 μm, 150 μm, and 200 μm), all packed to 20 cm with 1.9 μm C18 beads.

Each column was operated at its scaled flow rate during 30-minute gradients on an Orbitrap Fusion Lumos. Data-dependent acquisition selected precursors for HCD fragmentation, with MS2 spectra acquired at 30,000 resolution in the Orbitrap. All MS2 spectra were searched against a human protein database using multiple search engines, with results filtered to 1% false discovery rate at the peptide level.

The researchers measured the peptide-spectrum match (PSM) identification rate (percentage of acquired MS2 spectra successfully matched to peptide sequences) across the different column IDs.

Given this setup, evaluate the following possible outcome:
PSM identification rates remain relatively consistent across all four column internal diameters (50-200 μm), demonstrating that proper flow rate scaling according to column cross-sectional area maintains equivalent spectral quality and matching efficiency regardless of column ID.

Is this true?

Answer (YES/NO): NO